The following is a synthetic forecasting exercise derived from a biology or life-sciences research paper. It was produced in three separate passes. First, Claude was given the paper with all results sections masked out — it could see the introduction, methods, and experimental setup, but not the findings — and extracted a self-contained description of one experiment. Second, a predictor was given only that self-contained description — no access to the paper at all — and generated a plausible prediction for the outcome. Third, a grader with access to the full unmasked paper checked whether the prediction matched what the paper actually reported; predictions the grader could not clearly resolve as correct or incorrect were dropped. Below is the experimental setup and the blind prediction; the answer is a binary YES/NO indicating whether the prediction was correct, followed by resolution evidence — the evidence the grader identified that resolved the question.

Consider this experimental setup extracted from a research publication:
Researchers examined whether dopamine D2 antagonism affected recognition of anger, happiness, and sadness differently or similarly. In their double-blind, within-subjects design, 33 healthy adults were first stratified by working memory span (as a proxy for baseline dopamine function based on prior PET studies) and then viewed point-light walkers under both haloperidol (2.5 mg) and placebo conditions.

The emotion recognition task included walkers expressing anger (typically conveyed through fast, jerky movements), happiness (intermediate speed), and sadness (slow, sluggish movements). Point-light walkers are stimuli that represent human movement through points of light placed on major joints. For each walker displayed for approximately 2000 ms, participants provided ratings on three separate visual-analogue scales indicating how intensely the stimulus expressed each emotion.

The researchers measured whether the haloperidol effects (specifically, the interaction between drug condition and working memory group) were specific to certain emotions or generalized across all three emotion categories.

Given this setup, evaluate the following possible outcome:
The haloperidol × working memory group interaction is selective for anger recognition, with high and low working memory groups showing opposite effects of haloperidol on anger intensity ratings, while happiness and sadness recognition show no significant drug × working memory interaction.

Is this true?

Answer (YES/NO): NO